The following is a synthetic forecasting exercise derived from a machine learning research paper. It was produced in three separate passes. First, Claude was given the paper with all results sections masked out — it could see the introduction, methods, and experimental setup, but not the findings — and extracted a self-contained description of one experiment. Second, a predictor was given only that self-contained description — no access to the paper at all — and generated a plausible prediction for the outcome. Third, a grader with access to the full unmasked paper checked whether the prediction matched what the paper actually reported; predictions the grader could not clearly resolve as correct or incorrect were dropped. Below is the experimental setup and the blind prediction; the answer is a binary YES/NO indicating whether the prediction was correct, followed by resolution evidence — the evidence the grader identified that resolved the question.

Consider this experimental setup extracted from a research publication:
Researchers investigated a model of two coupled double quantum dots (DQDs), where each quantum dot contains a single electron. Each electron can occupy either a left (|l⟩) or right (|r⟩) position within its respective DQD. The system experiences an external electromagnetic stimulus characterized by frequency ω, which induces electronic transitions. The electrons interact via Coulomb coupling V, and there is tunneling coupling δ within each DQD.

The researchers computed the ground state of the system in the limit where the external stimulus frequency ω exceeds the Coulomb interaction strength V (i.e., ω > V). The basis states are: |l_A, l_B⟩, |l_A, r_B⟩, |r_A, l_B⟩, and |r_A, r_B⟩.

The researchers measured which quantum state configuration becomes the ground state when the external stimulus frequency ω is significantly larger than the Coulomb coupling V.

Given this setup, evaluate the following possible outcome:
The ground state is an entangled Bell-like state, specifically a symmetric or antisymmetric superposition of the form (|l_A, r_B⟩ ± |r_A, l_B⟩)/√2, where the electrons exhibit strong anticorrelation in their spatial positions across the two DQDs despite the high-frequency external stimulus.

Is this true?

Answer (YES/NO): NO